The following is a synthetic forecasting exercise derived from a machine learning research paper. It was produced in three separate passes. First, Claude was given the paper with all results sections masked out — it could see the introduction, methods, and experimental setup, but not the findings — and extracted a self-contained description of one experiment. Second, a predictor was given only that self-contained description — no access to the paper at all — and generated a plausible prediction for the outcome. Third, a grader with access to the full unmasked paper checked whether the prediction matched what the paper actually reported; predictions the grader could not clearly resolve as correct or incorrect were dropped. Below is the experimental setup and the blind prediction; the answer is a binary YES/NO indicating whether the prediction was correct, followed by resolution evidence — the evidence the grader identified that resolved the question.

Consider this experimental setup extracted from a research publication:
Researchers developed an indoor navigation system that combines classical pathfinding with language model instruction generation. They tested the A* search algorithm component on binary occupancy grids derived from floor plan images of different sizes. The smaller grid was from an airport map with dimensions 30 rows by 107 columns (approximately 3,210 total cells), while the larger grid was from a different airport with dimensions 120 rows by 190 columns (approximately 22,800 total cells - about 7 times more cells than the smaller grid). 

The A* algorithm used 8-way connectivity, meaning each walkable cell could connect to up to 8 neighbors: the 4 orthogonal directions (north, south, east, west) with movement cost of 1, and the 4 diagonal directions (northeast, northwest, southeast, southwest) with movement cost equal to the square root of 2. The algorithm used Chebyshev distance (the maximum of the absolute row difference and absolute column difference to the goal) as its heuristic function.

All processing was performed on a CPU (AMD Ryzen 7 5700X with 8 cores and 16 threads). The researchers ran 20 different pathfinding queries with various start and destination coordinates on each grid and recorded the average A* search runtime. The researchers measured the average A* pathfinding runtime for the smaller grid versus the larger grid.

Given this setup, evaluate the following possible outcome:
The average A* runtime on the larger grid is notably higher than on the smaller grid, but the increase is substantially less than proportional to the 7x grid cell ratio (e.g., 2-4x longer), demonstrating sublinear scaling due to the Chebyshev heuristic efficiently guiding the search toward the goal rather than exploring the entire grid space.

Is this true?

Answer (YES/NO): YES